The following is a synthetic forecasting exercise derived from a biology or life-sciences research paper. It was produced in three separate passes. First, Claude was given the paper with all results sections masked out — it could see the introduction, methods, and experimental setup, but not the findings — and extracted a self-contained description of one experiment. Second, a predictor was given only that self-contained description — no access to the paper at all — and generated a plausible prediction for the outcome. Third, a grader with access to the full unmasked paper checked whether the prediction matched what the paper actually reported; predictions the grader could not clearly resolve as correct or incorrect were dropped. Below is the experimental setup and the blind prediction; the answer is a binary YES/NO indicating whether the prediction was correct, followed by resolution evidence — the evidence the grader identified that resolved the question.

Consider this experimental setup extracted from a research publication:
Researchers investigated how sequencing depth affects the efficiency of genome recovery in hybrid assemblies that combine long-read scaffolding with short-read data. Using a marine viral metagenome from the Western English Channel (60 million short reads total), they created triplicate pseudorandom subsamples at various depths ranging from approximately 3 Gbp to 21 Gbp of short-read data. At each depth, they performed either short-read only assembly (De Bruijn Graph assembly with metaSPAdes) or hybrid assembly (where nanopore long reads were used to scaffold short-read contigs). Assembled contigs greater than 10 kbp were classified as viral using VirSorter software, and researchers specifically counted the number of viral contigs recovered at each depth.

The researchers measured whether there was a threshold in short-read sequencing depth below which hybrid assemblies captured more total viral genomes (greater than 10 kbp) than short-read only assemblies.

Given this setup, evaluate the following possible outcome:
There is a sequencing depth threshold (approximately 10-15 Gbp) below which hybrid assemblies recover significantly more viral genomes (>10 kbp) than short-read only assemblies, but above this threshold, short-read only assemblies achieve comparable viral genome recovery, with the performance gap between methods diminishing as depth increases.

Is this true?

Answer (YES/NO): YES